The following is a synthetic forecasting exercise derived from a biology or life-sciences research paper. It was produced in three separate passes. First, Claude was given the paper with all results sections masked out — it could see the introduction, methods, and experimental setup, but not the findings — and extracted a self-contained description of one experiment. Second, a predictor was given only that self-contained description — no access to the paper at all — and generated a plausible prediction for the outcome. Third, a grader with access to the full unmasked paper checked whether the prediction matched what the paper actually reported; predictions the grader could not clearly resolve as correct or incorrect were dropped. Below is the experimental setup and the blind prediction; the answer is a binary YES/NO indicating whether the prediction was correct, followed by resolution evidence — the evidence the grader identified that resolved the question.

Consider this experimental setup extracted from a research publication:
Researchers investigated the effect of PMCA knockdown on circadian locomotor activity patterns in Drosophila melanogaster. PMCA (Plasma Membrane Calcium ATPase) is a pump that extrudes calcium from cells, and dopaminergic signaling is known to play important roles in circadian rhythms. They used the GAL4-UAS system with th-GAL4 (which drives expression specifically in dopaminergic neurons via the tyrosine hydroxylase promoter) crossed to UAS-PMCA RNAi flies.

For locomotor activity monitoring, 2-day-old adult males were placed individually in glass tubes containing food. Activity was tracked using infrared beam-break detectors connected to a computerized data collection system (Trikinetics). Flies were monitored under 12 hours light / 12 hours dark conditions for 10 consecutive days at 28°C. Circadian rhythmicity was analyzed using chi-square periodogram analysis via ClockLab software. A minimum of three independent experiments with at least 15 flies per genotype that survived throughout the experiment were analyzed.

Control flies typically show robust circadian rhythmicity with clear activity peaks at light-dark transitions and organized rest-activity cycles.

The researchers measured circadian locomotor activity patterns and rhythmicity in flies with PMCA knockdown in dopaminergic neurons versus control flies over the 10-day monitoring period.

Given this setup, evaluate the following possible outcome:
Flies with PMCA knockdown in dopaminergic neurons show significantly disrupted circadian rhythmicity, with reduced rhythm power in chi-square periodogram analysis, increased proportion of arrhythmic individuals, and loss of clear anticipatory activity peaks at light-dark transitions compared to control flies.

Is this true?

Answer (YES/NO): NO